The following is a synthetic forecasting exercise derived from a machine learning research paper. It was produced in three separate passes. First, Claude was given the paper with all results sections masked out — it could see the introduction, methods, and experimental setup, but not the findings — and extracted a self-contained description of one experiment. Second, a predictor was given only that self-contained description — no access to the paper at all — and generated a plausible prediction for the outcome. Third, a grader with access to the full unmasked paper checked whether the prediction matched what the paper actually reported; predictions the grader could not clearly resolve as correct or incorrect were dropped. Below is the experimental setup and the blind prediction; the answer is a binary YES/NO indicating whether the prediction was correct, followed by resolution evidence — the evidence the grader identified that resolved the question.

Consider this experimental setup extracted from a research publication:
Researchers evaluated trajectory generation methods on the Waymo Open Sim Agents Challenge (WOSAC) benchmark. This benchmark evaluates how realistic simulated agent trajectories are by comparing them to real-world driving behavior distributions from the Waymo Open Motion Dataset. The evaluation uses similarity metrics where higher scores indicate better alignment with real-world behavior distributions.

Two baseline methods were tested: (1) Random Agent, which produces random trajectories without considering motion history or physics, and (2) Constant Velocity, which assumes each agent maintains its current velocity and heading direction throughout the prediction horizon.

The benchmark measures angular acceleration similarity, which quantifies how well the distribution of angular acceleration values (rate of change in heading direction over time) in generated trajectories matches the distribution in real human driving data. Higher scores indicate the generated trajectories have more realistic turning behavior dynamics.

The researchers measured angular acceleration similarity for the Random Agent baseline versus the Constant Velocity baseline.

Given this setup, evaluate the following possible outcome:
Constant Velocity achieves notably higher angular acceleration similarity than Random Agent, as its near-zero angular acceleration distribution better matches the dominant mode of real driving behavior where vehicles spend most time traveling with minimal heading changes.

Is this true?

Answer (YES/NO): NO